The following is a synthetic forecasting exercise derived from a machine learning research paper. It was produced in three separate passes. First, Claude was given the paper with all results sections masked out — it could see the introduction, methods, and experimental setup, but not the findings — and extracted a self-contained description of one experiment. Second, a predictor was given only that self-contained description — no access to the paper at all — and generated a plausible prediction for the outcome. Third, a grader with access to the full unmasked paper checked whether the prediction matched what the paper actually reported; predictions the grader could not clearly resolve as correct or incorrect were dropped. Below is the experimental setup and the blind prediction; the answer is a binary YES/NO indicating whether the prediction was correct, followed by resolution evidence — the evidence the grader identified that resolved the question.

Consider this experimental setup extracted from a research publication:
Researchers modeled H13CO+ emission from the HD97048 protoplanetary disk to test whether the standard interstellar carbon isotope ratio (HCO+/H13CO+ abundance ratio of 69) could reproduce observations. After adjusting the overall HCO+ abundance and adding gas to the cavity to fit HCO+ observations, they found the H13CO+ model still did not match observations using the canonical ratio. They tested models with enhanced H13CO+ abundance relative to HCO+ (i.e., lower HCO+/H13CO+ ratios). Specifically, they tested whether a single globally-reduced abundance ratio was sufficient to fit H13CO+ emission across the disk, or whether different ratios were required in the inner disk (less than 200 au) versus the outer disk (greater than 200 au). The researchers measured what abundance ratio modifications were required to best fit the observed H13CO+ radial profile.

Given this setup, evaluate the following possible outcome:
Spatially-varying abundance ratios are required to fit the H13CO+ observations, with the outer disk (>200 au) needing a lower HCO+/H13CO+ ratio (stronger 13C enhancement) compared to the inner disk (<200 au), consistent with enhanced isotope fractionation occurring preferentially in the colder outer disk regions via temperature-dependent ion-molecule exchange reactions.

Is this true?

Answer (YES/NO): YES